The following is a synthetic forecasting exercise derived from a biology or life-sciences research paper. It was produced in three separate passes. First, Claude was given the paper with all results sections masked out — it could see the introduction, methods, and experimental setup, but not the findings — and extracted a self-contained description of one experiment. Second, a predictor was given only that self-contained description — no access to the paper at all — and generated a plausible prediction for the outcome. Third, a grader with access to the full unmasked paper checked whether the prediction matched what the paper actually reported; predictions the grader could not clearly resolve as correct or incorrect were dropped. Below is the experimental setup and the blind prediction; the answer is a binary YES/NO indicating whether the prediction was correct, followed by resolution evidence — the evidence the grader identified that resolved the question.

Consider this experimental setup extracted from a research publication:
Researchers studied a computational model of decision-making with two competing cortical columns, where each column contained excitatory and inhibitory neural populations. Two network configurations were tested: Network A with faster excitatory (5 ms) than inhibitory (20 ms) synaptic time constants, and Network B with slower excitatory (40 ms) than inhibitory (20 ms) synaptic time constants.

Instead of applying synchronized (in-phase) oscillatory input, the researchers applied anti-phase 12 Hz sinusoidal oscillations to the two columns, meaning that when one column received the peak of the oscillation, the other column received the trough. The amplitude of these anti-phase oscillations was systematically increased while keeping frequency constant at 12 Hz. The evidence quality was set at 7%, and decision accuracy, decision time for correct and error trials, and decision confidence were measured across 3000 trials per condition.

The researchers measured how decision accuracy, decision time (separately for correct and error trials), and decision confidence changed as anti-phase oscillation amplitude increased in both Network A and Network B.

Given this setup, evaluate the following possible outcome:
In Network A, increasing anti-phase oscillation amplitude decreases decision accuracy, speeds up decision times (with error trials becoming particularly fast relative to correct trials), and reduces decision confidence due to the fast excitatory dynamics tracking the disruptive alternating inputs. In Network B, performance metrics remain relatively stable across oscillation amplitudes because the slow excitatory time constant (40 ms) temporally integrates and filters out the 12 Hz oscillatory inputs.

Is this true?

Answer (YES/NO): NO